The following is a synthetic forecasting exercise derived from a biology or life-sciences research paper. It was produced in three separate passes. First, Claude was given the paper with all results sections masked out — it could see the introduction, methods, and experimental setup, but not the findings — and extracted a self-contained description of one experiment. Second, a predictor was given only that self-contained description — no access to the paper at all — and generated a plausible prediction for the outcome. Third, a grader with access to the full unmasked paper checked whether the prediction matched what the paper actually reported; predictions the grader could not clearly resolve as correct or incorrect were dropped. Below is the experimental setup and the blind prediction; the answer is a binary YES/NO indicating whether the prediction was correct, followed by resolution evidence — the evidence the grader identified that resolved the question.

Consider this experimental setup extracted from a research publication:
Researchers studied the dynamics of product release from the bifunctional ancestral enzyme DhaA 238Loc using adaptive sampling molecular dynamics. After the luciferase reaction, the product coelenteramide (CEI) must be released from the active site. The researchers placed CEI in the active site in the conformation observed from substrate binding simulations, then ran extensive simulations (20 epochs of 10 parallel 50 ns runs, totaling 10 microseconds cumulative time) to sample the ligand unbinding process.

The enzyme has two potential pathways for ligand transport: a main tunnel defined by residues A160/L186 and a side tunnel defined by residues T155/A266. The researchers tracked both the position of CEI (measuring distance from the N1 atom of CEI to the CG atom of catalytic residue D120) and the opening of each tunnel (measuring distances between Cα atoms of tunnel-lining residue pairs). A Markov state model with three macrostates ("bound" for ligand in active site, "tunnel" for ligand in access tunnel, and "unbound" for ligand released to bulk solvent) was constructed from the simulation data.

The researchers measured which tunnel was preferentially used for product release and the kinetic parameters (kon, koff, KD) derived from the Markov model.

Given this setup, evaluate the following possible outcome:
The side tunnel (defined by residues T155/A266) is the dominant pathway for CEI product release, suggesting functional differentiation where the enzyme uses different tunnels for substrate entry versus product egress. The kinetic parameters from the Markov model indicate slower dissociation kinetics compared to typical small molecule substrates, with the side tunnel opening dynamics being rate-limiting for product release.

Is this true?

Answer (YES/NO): NO